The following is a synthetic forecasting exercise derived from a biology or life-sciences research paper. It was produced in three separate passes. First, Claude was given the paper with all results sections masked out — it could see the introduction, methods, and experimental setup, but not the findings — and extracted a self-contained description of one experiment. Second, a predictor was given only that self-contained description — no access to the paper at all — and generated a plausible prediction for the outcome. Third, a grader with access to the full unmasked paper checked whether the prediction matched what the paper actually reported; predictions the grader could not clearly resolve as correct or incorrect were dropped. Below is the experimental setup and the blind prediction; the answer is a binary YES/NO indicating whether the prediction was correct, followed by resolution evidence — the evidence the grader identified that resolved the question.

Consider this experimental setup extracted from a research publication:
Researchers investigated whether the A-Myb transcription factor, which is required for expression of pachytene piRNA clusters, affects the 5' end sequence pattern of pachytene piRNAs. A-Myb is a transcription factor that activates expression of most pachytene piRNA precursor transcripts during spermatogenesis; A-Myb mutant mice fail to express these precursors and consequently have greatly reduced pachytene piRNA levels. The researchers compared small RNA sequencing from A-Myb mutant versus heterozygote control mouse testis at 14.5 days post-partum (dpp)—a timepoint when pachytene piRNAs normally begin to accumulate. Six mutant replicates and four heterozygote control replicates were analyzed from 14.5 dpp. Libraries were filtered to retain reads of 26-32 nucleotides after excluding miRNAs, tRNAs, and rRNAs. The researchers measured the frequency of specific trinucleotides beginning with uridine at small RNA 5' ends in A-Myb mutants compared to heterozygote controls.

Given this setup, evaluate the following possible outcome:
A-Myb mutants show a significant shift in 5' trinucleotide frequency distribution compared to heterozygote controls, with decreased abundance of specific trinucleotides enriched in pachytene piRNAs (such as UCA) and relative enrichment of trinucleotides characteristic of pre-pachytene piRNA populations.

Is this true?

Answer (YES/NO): NO